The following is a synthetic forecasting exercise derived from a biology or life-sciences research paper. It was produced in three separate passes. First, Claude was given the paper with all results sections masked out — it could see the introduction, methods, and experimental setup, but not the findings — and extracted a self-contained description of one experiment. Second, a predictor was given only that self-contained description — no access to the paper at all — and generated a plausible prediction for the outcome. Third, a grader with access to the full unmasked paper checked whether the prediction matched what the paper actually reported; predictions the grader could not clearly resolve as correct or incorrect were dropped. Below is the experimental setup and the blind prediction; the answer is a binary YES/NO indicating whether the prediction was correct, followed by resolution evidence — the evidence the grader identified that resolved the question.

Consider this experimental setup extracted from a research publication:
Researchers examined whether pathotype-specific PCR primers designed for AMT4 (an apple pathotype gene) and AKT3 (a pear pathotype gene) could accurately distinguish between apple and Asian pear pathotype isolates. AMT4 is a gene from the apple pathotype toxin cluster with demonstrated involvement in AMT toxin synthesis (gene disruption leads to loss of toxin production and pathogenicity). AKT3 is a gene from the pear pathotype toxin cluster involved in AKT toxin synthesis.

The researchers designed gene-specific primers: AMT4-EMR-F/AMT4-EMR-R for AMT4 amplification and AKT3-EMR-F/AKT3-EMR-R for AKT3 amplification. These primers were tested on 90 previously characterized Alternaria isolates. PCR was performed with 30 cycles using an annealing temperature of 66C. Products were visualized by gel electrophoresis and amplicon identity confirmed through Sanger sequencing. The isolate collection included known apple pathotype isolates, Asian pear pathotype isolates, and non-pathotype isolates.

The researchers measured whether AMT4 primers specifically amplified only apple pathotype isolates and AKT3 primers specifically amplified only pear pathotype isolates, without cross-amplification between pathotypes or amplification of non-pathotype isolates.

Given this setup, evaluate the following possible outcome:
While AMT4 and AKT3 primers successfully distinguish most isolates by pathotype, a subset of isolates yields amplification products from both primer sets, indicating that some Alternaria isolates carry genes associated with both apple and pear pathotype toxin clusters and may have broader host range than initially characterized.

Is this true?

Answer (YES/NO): NO